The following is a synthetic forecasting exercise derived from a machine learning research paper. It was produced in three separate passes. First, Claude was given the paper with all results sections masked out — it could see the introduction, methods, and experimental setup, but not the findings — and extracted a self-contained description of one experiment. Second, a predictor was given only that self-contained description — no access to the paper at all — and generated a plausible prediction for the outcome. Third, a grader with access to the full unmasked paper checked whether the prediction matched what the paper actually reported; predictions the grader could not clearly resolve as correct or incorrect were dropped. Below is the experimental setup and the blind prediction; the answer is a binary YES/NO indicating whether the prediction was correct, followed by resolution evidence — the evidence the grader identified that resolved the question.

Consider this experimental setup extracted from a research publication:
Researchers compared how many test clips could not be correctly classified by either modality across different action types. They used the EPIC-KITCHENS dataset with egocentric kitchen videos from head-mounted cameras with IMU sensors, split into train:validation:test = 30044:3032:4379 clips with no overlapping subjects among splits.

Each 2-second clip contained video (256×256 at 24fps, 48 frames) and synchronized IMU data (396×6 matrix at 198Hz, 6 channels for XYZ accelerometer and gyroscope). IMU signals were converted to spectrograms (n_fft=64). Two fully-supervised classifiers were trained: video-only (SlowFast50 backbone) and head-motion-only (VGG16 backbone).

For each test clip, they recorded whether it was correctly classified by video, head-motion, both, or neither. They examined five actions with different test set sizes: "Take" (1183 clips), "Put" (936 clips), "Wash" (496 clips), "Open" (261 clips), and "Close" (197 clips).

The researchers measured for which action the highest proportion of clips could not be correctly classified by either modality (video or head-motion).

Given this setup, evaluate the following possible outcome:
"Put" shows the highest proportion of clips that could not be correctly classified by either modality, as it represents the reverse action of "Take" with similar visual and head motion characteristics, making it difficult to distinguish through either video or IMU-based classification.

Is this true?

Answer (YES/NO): NO